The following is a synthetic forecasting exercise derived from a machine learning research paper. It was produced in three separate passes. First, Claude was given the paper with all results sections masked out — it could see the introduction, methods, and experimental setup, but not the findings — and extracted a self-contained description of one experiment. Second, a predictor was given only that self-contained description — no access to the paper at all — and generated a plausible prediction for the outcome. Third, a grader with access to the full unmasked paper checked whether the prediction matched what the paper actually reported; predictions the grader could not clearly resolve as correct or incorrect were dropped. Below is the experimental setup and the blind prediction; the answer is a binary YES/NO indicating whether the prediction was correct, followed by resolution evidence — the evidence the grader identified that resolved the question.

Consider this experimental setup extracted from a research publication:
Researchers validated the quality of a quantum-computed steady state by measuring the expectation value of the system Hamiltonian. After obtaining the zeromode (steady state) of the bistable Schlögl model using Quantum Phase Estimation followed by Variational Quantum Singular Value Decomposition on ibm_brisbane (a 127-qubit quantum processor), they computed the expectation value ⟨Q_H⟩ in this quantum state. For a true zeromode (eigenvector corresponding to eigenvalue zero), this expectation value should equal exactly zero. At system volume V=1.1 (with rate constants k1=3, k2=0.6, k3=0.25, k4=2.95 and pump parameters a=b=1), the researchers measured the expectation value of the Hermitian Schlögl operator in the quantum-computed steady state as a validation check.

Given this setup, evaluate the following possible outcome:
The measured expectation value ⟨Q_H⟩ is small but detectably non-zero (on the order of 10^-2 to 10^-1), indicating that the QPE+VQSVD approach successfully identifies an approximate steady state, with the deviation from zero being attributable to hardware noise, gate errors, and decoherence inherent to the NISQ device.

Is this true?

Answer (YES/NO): NO